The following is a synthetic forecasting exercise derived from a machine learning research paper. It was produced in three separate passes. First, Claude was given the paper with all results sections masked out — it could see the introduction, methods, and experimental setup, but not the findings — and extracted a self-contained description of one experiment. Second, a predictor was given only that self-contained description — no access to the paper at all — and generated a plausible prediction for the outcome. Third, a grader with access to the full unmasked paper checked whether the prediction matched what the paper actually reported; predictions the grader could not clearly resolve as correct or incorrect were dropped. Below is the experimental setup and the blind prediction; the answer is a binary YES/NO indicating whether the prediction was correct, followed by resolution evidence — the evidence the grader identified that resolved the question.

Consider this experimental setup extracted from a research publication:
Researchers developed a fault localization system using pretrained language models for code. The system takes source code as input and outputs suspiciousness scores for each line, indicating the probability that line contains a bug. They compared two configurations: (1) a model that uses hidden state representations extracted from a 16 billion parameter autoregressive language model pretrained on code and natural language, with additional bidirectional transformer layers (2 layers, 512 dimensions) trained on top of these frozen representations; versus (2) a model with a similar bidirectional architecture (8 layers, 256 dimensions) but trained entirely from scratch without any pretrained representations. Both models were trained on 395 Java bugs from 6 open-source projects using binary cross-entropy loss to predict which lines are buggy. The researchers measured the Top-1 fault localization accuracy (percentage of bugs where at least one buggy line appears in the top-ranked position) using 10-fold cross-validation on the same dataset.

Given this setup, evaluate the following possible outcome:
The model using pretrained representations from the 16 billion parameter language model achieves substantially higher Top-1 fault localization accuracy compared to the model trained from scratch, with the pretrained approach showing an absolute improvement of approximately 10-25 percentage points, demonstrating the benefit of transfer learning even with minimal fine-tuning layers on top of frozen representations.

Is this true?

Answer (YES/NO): YES